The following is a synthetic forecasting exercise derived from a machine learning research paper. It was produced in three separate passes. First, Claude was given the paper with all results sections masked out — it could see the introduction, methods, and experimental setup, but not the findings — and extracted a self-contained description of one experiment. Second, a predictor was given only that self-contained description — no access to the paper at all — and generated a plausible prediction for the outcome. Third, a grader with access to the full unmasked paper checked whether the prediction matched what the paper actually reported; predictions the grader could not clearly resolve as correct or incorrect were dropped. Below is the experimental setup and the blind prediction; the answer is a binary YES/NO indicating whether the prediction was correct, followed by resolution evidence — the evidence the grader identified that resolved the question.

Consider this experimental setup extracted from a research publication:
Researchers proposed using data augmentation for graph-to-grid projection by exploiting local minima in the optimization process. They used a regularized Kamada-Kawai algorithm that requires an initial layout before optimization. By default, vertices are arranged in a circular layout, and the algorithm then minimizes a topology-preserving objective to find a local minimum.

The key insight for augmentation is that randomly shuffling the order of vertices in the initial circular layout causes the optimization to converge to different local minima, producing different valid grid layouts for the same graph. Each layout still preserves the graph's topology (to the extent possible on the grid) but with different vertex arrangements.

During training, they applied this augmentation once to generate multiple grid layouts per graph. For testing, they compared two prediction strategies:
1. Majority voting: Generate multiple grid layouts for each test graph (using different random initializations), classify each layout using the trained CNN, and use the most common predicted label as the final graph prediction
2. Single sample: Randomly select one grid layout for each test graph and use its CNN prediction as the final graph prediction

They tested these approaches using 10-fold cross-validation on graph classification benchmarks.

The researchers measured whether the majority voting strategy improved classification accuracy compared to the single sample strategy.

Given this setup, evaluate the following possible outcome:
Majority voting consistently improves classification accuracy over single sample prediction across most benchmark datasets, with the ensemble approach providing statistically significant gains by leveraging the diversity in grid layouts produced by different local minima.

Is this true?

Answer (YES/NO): NO